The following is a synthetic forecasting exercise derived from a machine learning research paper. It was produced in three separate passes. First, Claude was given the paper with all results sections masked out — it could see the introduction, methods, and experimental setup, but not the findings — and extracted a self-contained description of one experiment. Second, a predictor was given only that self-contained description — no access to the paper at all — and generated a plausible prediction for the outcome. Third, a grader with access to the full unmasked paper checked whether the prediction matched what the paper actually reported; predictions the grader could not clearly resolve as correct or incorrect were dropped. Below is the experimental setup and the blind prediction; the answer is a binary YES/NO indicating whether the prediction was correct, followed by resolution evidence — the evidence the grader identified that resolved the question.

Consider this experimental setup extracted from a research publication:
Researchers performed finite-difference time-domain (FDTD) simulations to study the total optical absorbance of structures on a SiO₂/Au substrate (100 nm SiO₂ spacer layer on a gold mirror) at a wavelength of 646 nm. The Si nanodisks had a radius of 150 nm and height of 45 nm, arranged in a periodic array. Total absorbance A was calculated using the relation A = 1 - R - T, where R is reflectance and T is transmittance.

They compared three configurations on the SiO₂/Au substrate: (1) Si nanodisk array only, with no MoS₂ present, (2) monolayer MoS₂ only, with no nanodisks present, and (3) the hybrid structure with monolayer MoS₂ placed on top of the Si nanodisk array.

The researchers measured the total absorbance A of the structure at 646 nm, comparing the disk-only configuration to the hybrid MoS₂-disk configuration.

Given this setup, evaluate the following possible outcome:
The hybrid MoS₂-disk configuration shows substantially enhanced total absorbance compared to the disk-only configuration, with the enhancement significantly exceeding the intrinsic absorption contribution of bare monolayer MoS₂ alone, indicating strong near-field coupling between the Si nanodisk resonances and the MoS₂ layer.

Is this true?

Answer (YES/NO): YES